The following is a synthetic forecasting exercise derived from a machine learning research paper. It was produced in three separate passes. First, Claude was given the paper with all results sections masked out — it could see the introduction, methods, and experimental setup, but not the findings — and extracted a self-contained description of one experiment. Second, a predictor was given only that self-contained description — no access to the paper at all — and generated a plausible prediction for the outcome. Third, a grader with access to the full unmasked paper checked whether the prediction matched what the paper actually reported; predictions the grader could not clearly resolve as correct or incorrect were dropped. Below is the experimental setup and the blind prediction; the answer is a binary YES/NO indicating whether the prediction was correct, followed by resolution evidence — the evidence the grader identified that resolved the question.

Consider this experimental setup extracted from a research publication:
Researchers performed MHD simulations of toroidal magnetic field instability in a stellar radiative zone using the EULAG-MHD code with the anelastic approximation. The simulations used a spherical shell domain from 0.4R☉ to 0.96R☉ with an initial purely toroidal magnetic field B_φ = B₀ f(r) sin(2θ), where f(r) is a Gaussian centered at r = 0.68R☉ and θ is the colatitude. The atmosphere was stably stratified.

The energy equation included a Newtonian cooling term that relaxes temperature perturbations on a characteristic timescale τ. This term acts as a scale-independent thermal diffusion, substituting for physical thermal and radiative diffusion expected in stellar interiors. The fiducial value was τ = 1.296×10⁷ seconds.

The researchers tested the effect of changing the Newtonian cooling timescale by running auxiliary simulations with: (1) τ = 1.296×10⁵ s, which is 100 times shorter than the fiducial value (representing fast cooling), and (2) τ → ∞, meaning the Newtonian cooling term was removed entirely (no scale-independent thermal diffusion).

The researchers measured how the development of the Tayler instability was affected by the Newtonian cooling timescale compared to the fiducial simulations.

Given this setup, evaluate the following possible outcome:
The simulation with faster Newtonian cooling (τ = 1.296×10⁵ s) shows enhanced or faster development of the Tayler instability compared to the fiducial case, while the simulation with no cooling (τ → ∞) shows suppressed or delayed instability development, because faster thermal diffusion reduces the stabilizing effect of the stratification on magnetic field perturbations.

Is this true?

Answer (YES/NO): NO